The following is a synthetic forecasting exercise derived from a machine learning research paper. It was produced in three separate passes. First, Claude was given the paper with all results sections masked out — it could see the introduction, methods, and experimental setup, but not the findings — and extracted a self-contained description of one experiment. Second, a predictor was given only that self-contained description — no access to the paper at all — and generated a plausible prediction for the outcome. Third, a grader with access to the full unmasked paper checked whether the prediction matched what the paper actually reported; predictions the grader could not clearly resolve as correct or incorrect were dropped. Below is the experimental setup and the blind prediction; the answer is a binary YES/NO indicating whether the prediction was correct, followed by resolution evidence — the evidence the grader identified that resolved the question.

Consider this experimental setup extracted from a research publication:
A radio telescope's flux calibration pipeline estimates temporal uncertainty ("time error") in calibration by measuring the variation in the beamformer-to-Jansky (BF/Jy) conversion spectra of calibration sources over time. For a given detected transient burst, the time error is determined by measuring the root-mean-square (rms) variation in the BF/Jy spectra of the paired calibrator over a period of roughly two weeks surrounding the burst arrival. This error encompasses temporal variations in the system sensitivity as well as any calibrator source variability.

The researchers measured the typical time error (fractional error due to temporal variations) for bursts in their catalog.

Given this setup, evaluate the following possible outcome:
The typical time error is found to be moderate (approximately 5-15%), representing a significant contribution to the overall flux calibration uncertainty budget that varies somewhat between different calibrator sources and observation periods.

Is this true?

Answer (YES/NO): NO